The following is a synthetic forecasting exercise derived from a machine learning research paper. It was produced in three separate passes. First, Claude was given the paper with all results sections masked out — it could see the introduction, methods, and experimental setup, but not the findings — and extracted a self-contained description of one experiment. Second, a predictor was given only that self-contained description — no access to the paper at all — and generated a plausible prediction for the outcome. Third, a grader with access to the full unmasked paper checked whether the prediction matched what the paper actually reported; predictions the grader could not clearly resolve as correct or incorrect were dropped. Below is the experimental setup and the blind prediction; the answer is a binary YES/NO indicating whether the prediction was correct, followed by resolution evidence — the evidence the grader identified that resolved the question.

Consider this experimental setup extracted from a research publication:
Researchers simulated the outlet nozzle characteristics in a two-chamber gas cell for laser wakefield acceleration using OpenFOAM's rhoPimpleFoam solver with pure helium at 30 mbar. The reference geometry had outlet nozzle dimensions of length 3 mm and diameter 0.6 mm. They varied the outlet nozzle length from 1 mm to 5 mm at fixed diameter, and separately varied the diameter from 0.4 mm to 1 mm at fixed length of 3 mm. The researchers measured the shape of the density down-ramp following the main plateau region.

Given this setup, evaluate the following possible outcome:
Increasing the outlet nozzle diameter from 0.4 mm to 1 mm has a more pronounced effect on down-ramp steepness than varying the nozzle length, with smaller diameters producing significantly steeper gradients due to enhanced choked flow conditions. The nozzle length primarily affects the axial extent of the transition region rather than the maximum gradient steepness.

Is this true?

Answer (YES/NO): NO